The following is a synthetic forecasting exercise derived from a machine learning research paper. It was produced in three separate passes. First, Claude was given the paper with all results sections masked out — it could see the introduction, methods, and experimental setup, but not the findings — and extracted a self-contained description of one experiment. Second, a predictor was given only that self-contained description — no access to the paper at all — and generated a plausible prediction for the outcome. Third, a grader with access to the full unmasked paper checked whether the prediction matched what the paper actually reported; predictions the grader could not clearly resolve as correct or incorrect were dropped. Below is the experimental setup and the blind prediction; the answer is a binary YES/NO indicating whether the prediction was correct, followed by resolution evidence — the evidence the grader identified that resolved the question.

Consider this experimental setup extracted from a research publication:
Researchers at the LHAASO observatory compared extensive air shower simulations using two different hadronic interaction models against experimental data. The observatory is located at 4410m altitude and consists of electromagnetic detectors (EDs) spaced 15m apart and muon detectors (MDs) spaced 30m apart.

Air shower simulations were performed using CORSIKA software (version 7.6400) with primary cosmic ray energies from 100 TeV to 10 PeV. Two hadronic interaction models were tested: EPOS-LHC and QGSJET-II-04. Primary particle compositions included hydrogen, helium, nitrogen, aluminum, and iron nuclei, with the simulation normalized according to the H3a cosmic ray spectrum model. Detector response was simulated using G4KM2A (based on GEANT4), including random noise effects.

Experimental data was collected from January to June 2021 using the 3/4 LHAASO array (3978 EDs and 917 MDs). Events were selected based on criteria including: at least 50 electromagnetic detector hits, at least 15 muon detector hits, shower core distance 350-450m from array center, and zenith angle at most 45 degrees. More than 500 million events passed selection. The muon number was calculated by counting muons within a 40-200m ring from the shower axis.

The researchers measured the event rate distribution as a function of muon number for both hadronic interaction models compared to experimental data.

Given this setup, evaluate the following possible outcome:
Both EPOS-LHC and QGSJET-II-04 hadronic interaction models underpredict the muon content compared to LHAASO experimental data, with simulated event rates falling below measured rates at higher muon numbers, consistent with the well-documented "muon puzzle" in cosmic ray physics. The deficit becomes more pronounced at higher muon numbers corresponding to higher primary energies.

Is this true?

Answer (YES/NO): NO